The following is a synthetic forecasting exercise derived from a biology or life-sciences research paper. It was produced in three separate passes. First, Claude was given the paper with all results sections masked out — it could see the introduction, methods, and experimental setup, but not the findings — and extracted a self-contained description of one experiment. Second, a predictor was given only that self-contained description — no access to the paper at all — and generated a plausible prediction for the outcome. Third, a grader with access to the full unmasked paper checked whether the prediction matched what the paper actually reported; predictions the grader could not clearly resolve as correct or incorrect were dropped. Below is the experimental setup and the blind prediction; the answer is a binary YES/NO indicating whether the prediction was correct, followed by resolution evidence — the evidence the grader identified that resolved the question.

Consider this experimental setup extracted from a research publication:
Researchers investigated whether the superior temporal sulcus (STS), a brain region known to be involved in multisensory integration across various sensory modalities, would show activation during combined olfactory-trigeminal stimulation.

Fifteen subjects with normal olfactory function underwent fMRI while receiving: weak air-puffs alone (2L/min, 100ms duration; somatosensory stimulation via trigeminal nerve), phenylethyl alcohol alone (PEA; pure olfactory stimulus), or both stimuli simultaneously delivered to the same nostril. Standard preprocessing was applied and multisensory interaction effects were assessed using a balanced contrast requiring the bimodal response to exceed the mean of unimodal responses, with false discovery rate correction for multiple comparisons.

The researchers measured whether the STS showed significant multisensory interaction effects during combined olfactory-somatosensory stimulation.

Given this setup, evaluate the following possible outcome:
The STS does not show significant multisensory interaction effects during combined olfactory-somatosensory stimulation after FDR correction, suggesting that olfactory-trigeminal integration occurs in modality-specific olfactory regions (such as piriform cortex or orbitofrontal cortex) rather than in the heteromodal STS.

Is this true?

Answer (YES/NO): NO